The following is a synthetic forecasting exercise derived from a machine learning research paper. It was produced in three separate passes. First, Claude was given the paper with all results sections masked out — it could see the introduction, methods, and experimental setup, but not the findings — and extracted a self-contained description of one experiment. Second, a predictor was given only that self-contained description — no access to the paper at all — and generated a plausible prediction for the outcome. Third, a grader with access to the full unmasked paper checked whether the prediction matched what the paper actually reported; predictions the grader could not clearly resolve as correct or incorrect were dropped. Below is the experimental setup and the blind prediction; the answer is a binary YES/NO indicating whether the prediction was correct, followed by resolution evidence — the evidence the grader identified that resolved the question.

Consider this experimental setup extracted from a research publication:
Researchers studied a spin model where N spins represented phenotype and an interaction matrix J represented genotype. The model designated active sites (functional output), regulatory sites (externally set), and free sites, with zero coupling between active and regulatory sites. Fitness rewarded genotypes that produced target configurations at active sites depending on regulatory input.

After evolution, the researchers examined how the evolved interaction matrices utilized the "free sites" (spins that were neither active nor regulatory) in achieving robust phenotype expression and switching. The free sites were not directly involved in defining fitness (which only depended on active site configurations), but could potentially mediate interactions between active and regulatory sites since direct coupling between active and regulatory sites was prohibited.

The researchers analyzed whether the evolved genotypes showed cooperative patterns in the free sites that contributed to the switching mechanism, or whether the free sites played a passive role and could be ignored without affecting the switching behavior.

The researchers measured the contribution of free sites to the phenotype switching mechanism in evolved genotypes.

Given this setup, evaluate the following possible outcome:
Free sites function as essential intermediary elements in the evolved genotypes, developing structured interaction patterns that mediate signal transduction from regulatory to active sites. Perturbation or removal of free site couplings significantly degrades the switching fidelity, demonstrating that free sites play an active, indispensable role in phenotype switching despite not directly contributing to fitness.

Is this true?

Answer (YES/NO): NO